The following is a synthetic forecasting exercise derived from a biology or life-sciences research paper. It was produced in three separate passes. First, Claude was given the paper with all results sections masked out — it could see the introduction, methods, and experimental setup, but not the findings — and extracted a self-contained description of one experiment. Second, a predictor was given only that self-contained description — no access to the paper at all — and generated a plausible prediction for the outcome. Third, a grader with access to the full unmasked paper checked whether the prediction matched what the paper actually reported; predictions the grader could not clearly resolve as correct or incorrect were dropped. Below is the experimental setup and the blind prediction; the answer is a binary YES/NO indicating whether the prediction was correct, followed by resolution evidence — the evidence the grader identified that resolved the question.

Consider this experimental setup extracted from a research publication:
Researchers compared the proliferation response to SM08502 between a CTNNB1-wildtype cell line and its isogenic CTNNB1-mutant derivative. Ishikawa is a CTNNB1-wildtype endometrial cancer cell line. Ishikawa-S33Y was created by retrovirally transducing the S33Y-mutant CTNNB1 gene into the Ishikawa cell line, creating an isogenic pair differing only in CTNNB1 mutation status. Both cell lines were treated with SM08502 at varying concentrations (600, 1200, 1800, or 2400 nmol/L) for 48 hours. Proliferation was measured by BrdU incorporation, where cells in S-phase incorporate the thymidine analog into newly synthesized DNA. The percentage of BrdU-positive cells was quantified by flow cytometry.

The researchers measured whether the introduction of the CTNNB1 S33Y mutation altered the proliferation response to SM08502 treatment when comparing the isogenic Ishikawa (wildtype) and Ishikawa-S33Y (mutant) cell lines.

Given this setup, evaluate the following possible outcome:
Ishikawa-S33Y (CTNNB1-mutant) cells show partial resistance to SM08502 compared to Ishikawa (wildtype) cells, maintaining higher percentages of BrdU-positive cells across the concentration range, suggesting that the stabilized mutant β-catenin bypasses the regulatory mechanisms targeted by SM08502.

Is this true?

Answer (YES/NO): NO